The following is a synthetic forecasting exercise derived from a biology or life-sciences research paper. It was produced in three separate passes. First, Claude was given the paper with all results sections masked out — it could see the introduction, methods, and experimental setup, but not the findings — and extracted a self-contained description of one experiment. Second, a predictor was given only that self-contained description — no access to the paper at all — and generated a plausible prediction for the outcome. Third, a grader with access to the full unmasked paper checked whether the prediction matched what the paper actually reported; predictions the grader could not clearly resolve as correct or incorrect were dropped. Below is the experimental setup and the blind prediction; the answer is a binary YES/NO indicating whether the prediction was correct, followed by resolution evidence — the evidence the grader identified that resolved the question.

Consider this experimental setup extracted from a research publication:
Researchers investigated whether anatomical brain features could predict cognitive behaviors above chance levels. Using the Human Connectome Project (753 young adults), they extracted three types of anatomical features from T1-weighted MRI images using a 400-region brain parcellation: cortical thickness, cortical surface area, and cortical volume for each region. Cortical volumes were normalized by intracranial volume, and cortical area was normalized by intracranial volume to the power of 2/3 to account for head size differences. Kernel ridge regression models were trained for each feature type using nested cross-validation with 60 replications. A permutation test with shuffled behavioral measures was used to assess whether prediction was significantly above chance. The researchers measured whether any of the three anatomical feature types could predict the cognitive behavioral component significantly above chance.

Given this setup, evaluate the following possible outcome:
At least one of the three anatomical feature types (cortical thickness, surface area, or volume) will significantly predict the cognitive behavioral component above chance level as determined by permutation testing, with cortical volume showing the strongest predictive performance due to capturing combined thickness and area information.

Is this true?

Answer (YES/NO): YES